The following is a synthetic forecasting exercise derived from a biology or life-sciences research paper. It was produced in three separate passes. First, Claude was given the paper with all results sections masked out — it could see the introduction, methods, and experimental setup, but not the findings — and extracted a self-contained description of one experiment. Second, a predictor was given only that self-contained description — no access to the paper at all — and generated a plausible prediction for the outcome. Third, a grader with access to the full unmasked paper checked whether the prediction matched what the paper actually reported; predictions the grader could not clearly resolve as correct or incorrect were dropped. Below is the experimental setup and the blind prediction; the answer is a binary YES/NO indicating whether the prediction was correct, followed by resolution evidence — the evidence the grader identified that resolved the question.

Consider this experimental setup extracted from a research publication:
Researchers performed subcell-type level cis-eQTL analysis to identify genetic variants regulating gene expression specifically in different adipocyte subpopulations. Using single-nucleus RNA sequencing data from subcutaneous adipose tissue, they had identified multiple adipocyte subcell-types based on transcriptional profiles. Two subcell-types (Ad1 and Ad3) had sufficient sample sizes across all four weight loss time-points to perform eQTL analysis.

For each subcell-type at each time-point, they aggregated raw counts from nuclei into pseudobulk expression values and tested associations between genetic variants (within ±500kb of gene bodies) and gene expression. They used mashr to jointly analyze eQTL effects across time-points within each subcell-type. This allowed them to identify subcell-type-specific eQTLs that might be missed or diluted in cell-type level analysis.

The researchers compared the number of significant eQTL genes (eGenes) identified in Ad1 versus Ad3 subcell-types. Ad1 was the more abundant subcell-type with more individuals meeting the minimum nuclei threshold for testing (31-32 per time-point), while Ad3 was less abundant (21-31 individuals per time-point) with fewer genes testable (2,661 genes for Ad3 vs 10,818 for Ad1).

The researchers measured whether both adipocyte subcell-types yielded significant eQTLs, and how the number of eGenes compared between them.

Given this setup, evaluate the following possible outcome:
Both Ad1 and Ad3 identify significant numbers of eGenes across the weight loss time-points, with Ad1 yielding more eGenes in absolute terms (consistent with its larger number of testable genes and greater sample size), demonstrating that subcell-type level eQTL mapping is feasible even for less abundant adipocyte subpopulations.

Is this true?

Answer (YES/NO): YES